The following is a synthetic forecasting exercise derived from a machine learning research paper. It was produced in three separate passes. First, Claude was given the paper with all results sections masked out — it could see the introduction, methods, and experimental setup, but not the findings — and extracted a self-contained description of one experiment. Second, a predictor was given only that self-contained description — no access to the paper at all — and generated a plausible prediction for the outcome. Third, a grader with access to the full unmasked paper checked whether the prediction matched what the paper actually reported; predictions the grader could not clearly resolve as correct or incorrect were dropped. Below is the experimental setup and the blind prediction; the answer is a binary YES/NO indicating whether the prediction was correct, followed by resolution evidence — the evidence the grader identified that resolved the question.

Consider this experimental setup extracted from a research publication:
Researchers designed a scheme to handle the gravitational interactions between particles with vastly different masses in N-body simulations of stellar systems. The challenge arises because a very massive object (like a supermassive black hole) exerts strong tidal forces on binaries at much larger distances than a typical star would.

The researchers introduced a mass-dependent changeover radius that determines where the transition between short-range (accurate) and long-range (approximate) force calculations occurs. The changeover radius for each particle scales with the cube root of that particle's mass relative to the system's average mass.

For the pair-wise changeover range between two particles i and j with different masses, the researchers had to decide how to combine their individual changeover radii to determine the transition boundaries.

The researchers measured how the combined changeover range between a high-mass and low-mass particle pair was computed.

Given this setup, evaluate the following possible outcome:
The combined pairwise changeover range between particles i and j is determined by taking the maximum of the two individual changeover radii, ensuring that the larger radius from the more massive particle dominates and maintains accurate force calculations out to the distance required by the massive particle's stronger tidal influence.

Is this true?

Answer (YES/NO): YES